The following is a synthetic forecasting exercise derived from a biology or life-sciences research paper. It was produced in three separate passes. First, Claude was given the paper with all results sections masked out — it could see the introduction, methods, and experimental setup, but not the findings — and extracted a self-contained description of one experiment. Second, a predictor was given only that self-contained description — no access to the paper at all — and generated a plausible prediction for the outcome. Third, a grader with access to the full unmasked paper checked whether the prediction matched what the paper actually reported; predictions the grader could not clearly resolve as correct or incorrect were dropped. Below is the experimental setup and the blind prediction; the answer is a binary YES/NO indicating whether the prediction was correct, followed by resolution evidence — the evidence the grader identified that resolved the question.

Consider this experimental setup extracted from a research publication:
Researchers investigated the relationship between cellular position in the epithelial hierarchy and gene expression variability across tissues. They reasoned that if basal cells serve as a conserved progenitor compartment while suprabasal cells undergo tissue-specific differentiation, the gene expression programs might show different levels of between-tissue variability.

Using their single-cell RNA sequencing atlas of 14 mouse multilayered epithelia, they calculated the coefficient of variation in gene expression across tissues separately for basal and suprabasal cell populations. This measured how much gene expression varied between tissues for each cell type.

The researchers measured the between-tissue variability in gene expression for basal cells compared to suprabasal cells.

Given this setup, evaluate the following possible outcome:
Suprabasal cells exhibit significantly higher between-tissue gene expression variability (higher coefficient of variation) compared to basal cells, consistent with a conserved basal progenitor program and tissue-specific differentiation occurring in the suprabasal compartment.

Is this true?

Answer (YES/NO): YES